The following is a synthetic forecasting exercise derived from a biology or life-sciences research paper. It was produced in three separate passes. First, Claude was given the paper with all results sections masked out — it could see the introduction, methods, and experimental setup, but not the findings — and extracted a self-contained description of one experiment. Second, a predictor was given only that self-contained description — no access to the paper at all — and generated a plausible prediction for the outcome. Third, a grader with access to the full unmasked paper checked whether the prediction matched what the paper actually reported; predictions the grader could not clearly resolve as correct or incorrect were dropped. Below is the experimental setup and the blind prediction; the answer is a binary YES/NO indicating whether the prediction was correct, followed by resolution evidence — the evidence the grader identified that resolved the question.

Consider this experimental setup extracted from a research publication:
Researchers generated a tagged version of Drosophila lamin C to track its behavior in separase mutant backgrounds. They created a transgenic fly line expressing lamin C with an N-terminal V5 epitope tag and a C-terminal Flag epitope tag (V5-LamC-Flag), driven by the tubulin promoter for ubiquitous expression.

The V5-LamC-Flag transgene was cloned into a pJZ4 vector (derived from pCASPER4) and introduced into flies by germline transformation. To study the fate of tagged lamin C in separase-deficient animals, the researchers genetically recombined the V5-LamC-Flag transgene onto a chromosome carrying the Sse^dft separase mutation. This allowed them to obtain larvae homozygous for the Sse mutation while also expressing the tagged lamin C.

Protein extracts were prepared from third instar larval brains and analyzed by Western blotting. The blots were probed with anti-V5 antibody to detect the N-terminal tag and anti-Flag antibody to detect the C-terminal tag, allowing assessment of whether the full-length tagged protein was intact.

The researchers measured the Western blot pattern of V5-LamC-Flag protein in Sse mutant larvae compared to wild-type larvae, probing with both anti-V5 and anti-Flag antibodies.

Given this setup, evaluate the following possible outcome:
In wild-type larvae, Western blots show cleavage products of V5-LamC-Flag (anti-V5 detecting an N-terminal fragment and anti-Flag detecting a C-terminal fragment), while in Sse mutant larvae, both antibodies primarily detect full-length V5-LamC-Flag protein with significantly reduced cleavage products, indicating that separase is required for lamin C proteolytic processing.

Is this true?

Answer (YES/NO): NO